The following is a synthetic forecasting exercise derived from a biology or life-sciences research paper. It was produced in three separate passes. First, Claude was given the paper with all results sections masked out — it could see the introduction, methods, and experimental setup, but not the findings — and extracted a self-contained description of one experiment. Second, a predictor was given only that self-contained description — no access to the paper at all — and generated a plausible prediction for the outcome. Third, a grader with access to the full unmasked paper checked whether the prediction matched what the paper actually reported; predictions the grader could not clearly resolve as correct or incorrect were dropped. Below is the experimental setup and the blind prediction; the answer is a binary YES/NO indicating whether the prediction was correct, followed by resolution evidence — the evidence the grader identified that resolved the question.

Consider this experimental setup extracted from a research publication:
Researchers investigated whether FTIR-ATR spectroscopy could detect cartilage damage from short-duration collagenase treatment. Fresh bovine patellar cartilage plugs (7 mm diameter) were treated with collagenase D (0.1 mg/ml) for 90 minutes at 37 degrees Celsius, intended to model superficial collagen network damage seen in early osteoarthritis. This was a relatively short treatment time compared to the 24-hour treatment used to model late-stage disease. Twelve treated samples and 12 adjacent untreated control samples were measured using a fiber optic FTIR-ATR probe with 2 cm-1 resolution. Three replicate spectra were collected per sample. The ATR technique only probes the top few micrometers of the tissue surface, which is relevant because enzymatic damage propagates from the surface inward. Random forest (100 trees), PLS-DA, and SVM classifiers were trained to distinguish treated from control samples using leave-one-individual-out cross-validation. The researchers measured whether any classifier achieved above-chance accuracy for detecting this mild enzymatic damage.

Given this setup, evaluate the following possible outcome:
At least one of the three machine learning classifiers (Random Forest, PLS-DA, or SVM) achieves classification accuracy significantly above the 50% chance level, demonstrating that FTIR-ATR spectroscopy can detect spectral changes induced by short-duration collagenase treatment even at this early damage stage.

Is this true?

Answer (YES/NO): YES